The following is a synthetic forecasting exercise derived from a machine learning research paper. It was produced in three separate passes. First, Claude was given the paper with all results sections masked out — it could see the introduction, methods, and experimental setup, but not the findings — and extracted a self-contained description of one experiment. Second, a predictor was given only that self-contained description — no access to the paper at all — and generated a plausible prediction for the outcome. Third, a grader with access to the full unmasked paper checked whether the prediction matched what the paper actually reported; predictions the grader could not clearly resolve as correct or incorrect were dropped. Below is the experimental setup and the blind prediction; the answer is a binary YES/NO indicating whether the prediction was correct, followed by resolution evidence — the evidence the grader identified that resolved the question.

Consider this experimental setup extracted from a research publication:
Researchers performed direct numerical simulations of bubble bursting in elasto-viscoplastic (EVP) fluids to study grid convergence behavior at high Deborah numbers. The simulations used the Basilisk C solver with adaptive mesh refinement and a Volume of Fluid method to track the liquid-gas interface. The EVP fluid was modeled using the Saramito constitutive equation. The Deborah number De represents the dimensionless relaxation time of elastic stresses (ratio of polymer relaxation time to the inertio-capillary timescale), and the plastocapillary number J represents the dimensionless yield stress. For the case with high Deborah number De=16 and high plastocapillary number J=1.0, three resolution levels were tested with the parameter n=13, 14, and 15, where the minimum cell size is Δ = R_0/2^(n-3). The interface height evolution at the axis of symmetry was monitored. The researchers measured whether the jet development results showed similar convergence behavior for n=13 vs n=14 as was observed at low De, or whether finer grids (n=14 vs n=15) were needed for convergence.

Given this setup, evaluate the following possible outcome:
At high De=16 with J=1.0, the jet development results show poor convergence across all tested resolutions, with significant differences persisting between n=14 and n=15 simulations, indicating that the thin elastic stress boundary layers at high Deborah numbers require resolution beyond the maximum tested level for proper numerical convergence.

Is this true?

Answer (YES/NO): NO